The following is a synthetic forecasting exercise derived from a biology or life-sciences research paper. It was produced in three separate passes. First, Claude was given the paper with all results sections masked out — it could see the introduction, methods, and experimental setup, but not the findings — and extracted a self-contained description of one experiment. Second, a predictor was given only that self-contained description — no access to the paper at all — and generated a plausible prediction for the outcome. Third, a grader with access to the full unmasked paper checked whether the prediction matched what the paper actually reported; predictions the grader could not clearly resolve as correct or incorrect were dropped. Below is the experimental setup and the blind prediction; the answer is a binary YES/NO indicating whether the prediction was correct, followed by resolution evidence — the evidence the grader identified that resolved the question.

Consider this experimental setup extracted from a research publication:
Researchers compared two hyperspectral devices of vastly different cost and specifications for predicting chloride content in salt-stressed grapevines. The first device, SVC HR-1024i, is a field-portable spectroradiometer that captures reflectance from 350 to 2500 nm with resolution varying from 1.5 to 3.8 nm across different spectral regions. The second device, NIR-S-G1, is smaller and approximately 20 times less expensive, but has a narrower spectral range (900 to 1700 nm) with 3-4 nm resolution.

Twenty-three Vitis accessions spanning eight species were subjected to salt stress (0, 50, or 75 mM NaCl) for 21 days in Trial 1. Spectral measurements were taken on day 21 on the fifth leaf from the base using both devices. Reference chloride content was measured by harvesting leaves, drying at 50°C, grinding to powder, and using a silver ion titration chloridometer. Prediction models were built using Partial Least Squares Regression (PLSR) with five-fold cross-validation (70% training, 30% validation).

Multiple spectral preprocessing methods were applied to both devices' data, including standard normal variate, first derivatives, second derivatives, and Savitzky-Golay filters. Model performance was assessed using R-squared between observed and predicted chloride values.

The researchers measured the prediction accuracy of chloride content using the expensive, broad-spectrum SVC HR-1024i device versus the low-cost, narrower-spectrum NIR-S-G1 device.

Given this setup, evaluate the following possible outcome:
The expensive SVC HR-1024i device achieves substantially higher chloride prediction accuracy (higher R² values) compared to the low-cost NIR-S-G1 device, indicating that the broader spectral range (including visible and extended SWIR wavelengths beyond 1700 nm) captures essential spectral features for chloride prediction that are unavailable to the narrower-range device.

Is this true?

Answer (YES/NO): YES